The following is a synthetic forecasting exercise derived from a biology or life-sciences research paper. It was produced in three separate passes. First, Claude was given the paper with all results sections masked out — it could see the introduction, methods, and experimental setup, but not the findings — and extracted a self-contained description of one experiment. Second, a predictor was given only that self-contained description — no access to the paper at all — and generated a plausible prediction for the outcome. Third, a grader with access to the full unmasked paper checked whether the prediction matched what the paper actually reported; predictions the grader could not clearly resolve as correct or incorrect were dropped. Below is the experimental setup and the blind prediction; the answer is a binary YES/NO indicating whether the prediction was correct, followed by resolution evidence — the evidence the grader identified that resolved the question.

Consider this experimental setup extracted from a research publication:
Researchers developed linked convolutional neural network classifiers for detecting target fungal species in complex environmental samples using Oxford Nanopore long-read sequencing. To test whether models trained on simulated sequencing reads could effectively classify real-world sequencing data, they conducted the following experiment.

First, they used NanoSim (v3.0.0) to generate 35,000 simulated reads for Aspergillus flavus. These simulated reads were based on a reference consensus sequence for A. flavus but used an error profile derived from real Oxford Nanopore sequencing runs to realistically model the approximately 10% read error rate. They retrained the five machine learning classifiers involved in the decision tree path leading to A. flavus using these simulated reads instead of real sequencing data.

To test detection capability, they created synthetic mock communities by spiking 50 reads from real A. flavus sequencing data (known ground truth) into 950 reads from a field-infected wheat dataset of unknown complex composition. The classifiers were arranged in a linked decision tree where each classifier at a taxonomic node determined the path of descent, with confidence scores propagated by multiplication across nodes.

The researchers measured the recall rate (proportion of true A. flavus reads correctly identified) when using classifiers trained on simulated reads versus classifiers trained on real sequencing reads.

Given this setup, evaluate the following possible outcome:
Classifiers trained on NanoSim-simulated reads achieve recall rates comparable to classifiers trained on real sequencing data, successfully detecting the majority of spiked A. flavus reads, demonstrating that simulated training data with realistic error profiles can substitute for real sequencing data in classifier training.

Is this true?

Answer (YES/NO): YES